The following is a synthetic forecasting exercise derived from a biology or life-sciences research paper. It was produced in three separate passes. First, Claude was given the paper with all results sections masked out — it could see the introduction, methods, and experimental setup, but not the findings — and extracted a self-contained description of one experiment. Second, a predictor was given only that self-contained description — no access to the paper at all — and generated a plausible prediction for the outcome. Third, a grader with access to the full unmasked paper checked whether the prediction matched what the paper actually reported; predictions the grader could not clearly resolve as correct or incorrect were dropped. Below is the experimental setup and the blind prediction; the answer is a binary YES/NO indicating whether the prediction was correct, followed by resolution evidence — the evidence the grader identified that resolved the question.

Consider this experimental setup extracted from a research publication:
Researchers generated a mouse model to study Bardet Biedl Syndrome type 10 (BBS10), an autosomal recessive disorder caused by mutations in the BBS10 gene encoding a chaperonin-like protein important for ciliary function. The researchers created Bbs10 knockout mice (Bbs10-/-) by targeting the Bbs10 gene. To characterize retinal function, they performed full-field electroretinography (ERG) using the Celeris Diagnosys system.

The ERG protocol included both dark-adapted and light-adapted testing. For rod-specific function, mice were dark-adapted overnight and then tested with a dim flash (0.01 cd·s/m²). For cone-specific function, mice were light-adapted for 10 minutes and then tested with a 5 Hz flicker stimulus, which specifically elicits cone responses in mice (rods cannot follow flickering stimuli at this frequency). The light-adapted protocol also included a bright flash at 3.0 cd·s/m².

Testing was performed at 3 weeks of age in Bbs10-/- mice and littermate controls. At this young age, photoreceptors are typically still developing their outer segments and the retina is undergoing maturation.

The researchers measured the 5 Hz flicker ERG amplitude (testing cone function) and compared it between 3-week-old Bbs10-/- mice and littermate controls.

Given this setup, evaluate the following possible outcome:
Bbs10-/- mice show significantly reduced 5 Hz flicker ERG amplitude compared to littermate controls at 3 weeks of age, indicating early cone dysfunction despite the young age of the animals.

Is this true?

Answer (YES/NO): NO